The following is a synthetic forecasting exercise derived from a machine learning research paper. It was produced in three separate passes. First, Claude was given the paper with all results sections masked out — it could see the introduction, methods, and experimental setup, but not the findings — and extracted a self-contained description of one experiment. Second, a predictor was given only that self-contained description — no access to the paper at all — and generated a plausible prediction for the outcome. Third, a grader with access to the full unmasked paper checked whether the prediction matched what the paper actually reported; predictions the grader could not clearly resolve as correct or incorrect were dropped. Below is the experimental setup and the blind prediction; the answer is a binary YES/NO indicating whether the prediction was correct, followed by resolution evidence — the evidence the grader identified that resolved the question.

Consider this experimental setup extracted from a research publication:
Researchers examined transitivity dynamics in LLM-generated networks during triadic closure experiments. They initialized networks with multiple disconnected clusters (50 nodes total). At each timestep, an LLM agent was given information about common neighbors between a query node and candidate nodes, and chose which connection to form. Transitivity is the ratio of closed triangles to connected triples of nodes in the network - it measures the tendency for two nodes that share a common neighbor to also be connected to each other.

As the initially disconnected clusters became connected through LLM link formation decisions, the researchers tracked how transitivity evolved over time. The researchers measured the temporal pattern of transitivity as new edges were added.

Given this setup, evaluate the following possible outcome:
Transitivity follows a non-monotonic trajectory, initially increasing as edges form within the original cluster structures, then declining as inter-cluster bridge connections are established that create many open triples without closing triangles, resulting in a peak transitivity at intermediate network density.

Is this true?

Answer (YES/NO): YES